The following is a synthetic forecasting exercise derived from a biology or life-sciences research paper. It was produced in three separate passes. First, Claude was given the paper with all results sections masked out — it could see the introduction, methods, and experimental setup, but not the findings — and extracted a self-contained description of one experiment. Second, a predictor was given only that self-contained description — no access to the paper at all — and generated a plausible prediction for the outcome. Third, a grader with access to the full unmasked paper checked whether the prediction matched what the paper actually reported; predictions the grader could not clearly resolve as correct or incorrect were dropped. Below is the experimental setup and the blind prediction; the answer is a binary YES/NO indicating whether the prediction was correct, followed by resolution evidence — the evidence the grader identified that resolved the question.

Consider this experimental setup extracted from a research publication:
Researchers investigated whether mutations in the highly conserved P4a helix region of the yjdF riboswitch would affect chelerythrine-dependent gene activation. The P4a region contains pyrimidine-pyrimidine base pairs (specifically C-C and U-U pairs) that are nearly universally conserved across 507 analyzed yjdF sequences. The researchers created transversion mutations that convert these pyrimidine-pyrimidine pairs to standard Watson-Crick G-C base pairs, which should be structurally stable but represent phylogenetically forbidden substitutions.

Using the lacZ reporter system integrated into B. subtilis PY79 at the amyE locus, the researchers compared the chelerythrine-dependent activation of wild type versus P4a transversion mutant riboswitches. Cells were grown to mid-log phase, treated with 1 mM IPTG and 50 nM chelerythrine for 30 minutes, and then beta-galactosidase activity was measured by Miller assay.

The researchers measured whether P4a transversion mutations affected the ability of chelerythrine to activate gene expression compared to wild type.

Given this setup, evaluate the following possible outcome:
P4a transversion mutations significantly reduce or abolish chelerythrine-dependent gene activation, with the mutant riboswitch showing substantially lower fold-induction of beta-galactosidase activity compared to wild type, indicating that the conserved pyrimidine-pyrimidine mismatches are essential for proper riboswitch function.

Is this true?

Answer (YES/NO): NO